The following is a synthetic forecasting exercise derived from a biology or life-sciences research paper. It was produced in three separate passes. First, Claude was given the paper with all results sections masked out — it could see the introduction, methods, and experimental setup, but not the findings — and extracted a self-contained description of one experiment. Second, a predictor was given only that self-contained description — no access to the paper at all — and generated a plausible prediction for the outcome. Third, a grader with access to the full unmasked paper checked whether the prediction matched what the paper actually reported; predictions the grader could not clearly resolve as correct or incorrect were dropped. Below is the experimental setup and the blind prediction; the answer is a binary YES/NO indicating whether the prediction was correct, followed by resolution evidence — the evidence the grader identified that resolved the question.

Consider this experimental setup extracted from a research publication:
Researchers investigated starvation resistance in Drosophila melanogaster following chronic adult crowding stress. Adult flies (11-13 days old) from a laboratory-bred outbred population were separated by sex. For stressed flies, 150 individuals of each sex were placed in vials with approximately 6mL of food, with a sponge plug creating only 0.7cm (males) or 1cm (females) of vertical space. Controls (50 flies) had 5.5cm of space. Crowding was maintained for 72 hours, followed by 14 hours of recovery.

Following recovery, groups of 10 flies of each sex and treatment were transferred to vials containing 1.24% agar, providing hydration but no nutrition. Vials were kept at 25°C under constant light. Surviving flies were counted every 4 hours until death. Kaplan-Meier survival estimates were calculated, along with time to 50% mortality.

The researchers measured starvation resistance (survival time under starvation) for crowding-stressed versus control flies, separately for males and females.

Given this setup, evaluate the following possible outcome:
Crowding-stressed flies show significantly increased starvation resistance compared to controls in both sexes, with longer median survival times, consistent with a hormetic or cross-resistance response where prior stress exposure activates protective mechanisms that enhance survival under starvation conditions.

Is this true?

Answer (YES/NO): NO